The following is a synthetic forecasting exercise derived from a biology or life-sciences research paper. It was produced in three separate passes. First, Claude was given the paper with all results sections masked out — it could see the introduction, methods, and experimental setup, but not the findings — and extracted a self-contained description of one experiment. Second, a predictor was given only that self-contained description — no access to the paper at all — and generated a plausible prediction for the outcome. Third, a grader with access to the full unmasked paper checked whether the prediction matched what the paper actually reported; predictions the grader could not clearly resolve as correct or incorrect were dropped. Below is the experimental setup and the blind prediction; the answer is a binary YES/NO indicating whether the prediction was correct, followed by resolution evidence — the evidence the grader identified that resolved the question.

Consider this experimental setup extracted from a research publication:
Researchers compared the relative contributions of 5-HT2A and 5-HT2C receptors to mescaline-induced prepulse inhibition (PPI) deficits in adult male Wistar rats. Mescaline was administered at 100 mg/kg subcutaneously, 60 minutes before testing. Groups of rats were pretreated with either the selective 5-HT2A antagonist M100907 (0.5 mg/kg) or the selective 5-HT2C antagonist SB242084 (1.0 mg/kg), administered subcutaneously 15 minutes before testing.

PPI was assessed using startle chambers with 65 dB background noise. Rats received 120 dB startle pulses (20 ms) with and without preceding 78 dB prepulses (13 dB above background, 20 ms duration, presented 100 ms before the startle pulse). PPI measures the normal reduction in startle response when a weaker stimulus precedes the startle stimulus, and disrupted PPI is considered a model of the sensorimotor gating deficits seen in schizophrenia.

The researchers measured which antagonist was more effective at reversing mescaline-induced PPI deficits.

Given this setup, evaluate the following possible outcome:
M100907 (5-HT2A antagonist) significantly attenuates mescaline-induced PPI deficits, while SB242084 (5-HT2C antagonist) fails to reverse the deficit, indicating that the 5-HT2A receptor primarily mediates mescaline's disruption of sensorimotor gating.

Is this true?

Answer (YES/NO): YES